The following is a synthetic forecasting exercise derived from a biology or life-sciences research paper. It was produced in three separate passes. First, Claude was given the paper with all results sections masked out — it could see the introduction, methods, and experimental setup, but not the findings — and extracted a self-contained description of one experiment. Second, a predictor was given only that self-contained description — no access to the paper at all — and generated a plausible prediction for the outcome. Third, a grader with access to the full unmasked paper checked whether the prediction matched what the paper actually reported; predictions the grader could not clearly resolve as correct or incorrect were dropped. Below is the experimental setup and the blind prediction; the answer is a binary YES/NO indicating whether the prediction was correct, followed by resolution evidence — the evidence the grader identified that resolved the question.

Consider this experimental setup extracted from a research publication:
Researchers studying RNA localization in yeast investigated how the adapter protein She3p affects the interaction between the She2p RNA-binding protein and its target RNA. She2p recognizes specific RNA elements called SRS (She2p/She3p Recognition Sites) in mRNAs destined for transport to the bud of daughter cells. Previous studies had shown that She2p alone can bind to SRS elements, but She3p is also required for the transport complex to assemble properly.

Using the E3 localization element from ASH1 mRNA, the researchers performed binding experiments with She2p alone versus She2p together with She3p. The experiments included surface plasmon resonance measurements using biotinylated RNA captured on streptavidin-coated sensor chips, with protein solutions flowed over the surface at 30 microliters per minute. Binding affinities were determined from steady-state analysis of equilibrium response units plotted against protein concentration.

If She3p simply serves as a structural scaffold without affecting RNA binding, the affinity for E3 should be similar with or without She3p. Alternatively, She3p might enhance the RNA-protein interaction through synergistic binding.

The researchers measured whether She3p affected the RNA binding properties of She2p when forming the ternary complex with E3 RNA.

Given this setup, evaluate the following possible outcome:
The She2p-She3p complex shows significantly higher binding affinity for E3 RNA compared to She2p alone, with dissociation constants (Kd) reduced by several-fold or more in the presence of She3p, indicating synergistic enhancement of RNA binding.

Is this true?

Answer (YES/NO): YES